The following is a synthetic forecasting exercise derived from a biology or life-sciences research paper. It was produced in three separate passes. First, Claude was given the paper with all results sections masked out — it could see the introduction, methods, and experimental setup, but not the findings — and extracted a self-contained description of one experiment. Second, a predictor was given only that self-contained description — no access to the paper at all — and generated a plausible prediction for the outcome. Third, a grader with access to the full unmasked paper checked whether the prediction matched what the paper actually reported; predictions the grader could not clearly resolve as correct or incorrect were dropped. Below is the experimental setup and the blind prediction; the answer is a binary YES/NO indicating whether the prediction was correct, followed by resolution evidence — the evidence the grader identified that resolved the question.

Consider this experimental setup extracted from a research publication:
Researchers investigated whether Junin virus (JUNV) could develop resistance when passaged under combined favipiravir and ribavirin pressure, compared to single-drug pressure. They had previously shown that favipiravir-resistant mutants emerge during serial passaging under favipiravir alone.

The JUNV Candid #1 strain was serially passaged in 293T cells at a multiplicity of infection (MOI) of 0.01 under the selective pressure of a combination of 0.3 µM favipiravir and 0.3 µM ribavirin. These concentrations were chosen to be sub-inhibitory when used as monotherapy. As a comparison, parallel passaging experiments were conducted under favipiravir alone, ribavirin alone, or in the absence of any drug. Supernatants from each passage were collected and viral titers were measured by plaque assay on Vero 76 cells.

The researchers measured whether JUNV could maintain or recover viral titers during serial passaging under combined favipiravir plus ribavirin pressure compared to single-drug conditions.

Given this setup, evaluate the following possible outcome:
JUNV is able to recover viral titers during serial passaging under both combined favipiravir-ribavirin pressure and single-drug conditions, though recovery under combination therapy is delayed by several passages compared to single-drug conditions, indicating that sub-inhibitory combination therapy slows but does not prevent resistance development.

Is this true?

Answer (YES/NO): NO